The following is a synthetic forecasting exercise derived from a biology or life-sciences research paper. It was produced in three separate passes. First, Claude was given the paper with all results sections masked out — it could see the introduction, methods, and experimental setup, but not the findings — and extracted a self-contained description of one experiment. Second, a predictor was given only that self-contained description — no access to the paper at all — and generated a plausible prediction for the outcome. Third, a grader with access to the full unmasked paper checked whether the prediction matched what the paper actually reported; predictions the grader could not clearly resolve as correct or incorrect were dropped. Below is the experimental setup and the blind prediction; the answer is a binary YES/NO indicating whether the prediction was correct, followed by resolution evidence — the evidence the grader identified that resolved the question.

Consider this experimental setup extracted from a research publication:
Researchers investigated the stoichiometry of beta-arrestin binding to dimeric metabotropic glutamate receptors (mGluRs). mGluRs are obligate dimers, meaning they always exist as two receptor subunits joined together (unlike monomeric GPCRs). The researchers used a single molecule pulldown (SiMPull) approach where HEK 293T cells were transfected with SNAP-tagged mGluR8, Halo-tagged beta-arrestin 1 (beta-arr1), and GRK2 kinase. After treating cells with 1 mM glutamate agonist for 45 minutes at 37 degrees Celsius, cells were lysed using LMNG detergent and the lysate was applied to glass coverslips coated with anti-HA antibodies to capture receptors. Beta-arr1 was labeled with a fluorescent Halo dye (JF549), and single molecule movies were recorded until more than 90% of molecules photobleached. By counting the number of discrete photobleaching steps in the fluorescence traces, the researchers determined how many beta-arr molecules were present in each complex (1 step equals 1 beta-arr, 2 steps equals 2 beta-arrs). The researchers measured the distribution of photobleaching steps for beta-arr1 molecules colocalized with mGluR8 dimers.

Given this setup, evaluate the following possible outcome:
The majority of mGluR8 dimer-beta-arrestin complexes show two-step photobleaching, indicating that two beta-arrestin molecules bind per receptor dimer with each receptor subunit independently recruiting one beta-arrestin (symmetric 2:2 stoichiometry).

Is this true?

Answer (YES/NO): NO